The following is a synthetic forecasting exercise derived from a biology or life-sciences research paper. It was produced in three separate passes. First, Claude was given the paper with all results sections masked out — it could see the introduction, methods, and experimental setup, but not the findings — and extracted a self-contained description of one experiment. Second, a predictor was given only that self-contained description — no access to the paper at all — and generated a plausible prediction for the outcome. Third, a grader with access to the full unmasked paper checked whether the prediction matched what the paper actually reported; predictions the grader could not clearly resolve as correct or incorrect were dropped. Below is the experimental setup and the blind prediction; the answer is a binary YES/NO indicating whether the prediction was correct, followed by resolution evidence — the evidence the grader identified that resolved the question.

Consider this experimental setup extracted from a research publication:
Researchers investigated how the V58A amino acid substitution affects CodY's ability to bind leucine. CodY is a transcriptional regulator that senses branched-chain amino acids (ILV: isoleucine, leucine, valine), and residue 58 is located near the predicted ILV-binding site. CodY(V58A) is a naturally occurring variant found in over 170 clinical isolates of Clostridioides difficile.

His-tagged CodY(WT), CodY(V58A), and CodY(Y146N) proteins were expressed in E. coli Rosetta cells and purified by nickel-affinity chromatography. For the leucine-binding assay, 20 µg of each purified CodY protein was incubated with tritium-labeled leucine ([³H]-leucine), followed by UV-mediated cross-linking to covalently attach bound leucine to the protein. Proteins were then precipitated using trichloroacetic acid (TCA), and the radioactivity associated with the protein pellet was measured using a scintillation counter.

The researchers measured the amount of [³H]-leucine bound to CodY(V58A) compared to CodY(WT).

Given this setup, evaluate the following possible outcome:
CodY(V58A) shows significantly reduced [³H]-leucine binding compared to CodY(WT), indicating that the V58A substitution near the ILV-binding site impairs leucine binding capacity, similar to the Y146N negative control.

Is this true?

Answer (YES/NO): NO